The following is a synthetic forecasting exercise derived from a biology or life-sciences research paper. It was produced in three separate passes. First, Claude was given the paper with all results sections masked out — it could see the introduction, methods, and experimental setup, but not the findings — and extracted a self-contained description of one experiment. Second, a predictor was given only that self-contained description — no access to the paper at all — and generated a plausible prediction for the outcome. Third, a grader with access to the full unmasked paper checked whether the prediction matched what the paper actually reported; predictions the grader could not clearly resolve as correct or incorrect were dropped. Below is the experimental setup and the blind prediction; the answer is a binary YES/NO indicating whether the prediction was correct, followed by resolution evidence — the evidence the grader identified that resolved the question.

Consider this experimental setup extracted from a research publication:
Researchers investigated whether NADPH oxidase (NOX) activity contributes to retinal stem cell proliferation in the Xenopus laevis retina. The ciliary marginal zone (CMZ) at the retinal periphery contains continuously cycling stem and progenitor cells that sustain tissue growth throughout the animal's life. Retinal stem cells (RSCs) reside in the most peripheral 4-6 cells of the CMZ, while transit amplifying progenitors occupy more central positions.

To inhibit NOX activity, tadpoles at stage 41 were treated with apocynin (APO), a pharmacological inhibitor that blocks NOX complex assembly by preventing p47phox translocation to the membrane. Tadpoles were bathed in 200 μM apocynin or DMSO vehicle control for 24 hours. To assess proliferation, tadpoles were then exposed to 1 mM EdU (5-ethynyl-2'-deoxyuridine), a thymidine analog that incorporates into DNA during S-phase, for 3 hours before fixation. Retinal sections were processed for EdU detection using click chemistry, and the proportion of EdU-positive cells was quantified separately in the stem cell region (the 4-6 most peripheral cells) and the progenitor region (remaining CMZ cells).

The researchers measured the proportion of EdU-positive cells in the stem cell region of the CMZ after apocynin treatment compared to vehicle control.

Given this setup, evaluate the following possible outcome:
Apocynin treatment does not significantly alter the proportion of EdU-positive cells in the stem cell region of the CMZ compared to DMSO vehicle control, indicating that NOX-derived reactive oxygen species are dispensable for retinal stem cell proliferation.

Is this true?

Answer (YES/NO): NO